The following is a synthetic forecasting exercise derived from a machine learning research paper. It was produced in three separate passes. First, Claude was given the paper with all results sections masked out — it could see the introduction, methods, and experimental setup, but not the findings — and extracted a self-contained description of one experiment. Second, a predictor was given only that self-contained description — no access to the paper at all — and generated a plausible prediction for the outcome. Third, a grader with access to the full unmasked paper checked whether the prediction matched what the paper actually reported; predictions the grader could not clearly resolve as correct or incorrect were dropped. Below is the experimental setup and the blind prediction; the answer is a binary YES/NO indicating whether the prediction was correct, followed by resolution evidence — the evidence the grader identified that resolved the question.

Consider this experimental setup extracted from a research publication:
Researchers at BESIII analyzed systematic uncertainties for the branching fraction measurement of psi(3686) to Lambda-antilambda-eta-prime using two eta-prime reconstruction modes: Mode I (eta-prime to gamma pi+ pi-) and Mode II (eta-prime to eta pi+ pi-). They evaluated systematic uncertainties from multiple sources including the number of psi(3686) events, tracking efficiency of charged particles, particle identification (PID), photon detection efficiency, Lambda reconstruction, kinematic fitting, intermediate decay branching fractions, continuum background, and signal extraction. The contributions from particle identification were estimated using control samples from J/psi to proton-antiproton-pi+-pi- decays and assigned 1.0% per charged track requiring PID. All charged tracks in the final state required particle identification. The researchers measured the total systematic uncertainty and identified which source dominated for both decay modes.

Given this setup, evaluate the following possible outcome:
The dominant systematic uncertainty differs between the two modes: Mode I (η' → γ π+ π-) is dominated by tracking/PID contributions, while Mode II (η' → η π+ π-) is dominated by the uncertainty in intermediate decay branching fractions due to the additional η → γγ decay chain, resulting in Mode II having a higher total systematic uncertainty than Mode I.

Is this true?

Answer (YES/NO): NO